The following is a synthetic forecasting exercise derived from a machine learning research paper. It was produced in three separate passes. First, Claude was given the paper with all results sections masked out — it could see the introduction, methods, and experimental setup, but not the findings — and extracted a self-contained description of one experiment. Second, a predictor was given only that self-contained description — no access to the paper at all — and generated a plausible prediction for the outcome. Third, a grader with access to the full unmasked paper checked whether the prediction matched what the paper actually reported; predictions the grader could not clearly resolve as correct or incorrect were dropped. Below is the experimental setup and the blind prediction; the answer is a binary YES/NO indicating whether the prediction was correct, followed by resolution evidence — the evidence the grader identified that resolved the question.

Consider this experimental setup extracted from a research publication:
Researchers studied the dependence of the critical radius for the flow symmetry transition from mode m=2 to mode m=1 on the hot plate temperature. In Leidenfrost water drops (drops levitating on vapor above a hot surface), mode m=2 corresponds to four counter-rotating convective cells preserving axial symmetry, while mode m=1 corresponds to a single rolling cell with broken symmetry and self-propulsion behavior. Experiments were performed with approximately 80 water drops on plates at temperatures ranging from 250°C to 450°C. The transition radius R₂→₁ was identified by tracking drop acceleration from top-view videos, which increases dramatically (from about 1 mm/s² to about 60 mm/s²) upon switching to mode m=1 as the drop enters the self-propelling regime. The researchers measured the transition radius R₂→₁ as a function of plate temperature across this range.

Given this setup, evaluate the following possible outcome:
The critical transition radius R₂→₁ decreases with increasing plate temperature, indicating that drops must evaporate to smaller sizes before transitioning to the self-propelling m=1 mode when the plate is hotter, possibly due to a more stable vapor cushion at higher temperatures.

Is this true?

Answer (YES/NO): NO